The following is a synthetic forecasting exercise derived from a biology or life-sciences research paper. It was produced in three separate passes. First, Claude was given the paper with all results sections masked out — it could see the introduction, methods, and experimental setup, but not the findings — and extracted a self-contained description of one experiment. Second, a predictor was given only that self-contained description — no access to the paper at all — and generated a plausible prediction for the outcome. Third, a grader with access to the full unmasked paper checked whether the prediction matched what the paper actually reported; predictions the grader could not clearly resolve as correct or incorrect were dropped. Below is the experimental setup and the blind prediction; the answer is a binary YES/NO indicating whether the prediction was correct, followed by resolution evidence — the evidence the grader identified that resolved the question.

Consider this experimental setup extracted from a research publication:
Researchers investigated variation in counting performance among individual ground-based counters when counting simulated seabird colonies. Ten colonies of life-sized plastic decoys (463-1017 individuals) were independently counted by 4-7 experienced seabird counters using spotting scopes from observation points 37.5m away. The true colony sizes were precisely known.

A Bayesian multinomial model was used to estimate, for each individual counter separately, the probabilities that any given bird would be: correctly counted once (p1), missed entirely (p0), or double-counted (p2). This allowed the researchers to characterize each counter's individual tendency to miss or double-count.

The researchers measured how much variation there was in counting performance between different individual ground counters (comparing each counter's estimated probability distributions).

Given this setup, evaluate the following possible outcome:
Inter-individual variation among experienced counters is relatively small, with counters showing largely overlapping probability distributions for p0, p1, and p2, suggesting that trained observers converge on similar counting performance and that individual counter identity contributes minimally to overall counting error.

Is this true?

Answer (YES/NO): NO